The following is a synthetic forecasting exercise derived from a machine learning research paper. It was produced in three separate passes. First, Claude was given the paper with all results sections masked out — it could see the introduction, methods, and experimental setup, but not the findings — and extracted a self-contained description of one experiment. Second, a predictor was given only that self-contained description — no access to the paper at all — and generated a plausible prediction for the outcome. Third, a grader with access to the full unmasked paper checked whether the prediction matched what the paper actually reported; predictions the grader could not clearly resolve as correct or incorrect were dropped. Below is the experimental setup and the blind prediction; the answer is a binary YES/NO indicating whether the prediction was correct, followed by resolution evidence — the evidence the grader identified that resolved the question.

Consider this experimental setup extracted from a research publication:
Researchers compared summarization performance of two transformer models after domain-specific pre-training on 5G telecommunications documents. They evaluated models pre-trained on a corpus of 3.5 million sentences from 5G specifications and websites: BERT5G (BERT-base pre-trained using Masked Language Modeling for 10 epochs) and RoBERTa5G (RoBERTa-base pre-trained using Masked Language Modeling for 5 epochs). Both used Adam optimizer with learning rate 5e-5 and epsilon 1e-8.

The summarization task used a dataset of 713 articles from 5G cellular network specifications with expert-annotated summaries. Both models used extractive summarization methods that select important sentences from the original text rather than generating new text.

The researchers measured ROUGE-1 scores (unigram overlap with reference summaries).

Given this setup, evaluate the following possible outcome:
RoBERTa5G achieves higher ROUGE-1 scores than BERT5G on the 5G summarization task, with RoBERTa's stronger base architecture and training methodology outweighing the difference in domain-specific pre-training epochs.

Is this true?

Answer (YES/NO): NO